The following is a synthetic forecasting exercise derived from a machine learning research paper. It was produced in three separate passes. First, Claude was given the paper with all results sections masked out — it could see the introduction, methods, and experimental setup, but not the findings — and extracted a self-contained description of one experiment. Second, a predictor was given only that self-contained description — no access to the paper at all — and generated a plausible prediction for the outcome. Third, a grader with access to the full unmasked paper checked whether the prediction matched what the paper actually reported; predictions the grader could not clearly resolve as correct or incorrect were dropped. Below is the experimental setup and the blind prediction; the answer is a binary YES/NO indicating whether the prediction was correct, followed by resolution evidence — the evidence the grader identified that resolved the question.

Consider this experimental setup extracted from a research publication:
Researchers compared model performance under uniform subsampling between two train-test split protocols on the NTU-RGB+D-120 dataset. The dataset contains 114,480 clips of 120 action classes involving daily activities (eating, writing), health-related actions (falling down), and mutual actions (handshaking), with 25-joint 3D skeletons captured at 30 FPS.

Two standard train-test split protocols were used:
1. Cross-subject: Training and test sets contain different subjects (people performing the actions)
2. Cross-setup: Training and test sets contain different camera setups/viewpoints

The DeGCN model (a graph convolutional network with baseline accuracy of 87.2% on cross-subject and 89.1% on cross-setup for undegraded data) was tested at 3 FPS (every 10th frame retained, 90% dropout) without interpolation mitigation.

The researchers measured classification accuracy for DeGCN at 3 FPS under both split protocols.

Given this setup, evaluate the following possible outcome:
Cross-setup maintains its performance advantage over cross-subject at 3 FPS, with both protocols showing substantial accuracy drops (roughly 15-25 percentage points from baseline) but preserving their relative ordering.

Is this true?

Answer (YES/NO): NO